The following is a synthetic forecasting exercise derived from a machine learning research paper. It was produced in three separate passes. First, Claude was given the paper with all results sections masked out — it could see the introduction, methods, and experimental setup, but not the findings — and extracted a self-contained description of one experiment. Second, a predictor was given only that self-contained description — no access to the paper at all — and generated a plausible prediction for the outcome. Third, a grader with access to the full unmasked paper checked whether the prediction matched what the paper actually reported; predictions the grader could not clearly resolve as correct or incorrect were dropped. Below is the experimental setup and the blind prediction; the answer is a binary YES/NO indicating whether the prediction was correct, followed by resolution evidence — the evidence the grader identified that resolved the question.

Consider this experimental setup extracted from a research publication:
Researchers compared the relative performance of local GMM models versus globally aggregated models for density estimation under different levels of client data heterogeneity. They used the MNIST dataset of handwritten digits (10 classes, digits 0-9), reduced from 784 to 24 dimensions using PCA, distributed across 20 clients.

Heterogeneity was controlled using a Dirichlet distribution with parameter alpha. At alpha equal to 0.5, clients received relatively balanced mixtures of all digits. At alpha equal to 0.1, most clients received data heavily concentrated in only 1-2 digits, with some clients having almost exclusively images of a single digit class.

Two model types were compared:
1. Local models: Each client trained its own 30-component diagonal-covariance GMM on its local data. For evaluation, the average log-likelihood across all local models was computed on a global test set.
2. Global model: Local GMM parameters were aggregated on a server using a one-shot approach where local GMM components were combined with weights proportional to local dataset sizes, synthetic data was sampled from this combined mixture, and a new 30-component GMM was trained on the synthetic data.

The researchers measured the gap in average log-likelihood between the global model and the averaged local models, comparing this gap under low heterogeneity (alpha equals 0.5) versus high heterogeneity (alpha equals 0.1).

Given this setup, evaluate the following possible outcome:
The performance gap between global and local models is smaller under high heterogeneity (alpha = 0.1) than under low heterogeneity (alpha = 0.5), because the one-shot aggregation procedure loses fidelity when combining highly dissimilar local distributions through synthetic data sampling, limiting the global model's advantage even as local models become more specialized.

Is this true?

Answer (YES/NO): NO